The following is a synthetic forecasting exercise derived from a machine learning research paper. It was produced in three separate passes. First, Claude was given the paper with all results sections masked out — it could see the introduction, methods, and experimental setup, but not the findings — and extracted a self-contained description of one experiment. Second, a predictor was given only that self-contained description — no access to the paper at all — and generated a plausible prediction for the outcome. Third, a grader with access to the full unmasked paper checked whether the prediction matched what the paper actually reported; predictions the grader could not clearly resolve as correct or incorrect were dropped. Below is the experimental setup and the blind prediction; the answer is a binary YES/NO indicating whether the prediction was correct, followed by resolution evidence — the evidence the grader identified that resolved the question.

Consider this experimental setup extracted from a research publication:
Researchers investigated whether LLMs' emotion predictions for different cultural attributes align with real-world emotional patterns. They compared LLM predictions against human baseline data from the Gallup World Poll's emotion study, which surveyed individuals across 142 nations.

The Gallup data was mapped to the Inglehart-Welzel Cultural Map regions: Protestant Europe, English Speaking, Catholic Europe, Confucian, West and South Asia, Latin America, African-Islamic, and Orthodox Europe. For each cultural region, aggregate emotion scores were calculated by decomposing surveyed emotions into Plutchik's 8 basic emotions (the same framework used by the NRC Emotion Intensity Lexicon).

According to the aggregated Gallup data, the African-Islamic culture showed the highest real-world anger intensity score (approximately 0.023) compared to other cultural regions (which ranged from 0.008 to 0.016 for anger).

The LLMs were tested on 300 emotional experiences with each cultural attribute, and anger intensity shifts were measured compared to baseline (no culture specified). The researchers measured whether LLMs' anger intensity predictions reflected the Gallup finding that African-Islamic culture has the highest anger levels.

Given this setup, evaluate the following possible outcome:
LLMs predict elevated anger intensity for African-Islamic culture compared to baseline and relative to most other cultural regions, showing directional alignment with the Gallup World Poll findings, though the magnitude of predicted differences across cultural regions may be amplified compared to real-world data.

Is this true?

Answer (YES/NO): NO